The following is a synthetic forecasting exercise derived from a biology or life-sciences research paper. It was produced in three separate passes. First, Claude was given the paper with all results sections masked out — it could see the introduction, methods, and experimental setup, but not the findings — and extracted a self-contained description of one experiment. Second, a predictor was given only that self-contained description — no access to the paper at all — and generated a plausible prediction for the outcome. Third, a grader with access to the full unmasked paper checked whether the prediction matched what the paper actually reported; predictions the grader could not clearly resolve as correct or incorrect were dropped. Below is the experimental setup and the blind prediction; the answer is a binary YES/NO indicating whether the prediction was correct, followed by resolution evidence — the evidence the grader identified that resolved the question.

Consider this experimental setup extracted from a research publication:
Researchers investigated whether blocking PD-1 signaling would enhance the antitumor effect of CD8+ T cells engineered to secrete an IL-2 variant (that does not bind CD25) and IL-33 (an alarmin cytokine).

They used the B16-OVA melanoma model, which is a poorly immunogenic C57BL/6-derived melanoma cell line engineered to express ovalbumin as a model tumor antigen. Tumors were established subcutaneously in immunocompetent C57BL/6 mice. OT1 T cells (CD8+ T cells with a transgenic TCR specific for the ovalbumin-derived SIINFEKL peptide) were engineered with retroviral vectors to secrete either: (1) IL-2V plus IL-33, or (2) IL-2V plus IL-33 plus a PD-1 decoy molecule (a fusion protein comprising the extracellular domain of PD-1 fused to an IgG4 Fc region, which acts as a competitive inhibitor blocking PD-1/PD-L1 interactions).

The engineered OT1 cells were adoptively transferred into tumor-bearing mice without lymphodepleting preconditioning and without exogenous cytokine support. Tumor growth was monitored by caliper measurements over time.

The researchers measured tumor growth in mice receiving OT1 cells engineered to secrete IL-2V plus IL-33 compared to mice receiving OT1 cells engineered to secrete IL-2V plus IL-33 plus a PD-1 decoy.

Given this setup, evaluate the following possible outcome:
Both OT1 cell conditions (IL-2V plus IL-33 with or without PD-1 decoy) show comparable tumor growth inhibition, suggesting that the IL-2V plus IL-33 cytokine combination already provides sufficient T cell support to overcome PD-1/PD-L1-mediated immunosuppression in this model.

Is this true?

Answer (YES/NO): YES